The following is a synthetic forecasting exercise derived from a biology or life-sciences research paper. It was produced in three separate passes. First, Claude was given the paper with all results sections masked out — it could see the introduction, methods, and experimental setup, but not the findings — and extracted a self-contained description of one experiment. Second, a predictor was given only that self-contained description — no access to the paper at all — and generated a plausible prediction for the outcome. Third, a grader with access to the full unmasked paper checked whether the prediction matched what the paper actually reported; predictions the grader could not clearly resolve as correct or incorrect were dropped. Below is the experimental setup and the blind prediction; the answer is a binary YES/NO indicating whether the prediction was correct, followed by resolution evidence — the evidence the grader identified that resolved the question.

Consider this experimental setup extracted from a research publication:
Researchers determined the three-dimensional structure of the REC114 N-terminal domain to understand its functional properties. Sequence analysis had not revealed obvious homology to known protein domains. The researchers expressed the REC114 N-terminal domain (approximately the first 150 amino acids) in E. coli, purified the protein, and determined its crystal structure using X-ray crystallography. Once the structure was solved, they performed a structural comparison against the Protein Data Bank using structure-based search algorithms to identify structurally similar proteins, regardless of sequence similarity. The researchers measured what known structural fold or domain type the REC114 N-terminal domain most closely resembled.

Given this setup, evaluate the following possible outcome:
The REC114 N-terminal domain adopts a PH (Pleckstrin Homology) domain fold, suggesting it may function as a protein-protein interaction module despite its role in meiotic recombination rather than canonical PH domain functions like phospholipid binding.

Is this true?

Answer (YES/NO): YES